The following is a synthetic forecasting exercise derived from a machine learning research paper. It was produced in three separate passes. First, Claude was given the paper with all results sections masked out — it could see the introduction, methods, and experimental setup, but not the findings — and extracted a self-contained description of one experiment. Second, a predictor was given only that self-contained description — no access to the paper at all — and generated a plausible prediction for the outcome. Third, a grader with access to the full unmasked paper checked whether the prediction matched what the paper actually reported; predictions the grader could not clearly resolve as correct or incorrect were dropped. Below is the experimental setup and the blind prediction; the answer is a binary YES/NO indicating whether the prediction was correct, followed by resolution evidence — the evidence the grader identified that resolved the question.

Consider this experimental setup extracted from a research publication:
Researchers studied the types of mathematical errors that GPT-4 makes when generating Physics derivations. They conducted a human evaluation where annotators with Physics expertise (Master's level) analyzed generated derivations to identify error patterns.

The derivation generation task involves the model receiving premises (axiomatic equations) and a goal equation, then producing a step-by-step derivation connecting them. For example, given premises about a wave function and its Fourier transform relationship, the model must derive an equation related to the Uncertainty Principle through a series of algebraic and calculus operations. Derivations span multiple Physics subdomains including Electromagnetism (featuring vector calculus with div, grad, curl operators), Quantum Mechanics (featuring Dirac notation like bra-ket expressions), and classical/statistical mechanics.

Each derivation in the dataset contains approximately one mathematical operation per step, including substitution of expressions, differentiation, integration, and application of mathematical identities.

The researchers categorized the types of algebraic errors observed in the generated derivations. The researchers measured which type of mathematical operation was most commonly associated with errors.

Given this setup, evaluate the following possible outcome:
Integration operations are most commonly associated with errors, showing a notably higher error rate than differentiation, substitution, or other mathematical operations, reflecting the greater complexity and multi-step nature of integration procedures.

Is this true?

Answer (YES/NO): NO